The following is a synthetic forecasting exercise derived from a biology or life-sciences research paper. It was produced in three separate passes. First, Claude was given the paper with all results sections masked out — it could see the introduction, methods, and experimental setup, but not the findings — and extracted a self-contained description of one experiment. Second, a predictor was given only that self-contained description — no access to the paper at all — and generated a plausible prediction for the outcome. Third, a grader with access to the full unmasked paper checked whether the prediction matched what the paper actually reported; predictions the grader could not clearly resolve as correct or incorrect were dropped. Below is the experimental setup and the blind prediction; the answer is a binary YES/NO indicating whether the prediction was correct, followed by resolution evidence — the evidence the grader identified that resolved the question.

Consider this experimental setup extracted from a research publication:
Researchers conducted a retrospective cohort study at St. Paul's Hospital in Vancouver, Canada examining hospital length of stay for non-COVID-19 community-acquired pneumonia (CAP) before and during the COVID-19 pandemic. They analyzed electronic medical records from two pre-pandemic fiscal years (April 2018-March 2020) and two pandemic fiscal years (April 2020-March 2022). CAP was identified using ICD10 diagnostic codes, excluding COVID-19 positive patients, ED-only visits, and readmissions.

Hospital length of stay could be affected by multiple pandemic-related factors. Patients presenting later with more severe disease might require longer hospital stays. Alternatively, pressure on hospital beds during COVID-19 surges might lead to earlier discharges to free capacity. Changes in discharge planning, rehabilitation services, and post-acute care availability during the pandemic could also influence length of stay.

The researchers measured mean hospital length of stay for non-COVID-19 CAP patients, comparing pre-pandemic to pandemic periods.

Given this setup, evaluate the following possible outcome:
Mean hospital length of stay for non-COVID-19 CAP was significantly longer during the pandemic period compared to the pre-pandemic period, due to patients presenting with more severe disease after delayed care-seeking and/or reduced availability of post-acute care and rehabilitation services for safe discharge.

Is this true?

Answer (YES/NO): YES